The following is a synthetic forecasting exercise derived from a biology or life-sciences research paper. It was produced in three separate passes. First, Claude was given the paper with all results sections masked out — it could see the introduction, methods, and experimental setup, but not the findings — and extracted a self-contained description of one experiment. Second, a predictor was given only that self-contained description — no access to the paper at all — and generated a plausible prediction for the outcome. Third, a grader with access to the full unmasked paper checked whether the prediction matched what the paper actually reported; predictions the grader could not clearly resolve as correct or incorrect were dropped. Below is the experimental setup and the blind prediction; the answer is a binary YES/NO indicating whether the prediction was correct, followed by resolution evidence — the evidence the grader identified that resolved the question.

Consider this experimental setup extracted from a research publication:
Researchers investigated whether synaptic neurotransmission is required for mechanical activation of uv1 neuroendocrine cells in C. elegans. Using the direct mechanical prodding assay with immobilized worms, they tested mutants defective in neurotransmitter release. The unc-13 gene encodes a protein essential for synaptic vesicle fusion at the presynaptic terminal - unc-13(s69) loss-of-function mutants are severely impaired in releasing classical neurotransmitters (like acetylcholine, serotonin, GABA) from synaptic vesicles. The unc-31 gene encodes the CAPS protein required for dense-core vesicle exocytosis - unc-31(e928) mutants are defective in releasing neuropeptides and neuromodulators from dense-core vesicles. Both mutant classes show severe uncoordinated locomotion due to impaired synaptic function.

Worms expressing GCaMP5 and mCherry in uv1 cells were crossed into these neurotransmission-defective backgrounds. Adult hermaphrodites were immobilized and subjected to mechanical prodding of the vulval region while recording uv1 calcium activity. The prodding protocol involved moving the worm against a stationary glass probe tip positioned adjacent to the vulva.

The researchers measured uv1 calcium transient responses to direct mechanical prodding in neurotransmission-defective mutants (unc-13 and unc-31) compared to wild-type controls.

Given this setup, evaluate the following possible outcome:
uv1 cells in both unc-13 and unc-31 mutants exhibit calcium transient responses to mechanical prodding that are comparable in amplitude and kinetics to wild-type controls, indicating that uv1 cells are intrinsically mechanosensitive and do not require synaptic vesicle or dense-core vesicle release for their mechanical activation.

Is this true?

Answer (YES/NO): NO